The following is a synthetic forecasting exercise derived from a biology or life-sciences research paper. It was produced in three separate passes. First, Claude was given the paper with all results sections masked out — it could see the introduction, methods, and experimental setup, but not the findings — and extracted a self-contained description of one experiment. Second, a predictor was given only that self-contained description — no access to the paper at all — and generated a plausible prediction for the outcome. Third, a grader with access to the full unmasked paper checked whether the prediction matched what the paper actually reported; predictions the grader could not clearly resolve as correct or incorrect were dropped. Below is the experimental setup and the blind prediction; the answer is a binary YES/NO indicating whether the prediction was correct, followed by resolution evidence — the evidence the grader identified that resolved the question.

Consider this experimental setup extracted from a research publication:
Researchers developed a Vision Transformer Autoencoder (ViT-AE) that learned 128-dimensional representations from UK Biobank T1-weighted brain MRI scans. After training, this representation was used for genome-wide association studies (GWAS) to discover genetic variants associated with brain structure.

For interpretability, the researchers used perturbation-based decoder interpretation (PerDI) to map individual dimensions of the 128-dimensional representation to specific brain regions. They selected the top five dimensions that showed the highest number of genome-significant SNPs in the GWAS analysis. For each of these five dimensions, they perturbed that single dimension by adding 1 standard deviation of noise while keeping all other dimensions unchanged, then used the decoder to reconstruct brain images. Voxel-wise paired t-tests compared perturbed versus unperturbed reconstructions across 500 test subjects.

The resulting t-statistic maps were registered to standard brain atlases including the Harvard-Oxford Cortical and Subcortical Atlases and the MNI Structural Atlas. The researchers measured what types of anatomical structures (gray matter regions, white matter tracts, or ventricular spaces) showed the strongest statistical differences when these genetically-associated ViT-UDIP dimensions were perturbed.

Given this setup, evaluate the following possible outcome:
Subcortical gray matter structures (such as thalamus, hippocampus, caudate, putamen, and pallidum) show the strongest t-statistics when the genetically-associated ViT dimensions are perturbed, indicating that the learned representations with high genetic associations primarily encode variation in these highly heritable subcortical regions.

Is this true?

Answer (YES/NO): NO